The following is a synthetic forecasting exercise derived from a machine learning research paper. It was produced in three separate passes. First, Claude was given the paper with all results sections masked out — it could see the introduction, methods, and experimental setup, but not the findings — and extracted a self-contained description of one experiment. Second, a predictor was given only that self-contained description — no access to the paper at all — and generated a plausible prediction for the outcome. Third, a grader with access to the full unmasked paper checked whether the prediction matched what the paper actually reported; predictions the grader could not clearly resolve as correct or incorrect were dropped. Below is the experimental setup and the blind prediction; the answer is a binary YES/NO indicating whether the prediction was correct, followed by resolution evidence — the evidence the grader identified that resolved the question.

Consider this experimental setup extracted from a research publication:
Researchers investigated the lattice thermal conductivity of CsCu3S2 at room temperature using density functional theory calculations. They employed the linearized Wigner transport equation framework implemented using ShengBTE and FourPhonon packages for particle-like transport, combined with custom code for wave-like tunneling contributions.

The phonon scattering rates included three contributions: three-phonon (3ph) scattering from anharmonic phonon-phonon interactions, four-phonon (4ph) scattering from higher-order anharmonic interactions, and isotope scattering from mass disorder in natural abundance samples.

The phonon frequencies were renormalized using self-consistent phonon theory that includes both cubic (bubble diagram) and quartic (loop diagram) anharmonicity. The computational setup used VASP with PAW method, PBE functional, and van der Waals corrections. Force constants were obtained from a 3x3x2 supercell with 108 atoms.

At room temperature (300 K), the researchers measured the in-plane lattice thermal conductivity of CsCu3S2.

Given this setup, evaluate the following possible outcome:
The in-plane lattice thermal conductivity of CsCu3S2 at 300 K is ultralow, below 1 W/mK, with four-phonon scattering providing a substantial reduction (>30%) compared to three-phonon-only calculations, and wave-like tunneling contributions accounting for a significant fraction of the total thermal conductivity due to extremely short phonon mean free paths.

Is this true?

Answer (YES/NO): NO